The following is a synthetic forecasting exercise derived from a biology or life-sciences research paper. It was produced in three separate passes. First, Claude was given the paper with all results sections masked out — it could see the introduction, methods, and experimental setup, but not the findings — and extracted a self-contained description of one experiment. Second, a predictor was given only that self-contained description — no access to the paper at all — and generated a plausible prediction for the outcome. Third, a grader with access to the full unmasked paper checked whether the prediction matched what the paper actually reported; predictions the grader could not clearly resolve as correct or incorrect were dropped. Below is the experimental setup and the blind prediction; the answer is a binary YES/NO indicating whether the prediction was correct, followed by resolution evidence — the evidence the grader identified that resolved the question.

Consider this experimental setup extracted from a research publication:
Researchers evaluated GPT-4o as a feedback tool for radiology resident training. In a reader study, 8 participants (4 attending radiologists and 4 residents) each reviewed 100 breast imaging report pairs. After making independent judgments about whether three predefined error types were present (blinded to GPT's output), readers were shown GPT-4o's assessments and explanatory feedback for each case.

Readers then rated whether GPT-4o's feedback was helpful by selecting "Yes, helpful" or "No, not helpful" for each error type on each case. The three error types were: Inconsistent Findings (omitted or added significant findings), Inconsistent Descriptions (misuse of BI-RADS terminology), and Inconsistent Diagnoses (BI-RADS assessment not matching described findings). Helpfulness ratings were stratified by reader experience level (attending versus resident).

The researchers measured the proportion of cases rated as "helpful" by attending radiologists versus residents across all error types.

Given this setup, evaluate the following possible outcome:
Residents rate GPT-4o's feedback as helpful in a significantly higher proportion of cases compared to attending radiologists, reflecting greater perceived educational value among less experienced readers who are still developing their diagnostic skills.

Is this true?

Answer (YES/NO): NO